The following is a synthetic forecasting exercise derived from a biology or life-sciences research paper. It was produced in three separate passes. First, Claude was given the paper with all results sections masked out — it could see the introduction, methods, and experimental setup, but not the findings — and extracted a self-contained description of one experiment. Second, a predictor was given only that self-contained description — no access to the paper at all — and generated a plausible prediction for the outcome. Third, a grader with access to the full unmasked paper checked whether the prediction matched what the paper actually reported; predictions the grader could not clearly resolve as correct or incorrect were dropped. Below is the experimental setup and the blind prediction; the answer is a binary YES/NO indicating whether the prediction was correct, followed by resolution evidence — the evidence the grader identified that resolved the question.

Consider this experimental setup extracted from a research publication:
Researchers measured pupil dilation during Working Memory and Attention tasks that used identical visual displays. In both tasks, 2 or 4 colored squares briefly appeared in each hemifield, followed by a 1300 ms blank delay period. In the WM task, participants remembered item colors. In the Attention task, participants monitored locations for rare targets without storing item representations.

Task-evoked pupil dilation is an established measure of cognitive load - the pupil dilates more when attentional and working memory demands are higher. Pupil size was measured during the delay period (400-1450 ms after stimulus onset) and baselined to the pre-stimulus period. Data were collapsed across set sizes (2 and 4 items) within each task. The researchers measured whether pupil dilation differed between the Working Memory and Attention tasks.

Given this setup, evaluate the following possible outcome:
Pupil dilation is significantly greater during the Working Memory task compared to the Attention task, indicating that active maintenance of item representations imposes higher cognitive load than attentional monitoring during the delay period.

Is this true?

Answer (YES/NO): NO